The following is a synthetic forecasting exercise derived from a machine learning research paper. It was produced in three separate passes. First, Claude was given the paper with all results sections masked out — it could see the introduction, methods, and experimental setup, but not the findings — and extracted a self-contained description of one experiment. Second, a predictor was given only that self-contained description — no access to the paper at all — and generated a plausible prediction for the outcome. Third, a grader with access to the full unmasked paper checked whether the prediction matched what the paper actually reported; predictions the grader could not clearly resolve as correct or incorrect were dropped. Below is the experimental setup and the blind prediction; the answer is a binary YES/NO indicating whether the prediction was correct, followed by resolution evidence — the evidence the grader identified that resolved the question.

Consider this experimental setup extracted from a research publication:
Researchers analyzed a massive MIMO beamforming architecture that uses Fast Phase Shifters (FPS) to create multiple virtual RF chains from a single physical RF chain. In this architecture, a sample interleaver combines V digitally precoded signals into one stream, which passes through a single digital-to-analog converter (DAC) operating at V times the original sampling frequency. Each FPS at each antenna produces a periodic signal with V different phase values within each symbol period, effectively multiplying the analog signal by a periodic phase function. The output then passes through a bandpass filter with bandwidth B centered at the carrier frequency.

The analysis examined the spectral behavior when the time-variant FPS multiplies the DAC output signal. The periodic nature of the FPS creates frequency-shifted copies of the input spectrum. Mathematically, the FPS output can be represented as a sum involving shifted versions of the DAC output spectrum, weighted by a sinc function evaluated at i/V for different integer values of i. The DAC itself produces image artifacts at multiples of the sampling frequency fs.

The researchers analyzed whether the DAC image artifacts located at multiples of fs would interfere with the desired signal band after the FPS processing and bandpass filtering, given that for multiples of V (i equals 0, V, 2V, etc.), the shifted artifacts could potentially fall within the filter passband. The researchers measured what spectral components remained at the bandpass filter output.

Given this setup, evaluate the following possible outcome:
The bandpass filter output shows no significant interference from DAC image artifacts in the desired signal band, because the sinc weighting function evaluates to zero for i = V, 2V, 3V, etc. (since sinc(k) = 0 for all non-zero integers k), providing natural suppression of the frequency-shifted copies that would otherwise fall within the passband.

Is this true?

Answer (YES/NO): YES